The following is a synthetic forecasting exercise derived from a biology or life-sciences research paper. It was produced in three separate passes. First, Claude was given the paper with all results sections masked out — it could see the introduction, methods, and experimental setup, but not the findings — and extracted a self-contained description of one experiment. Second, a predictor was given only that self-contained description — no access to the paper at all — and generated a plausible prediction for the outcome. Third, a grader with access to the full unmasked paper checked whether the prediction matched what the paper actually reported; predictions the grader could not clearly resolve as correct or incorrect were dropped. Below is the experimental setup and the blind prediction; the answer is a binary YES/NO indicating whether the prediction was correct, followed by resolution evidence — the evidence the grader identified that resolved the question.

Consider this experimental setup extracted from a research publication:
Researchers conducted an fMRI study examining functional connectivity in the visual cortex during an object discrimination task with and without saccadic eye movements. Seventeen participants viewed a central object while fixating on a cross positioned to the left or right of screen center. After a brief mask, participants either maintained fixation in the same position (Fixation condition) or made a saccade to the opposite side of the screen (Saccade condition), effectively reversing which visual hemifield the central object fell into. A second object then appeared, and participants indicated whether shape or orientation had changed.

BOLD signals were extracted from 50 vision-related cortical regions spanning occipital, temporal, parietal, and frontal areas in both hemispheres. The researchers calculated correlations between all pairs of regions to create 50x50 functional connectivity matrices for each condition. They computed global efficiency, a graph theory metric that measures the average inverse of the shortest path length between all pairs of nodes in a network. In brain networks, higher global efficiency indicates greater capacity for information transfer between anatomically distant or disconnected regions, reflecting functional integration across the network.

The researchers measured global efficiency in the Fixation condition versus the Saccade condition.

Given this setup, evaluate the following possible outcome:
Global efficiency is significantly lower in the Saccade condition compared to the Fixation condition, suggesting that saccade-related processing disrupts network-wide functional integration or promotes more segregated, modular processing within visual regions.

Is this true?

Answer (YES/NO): NO